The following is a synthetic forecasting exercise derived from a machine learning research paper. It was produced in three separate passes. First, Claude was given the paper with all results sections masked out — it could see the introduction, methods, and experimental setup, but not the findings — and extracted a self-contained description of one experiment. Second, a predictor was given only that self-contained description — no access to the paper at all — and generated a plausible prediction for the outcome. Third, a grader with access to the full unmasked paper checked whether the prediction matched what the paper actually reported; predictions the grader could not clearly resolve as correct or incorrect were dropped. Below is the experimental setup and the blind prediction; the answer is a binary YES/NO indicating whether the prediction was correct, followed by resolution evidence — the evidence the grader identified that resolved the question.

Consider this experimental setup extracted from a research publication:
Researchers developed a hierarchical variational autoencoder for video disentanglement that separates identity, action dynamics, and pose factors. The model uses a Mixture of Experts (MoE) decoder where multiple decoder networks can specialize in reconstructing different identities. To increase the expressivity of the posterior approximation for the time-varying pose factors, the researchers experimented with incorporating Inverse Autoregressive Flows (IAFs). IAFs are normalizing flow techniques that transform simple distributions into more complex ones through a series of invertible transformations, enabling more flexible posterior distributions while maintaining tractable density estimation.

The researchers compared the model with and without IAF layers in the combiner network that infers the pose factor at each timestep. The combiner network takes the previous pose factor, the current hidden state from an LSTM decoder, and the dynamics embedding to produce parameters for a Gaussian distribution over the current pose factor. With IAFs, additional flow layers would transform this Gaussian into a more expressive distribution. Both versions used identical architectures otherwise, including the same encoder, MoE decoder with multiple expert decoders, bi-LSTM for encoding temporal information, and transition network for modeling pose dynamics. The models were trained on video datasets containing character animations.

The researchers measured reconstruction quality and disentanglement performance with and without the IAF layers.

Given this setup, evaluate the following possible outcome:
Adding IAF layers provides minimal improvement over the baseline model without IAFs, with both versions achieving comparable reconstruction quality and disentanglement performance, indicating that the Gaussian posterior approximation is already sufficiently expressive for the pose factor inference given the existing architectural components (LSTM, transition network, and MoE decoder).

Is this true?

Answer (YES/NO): YES